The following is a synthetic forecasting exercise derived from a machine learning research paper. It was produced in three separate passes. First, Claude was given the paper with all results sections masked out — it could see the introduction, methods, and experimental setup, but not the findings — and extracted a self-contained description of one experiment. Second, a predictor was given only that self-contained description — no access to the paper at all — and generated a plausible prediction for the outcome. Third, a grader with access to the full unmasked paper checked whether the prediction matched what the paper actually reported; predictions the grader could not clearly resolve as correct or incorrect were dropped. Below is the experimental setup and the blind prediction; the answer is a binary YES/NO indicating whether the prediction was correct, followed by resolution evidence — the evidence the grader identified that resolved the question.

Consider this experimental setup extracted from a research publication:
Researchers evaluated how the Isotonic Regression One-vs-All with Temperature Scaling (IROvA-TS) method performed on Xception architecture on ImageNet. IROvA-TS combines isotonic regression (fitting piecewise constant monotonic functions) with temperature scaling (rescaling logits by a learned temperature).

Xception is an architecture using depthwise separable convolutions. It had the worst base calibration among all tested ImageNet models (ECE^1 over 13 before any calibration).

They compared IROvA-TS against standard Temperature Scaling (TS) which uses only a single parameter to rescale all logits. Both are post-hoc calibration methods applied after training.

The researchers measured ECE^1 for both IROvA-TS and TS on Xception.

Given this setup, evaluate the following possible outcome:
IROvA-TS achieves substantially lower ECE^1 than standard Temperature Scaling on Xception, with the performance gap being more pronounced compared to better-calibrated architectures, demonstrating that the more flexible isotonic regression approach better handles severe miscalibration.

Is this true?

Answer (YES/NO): NO